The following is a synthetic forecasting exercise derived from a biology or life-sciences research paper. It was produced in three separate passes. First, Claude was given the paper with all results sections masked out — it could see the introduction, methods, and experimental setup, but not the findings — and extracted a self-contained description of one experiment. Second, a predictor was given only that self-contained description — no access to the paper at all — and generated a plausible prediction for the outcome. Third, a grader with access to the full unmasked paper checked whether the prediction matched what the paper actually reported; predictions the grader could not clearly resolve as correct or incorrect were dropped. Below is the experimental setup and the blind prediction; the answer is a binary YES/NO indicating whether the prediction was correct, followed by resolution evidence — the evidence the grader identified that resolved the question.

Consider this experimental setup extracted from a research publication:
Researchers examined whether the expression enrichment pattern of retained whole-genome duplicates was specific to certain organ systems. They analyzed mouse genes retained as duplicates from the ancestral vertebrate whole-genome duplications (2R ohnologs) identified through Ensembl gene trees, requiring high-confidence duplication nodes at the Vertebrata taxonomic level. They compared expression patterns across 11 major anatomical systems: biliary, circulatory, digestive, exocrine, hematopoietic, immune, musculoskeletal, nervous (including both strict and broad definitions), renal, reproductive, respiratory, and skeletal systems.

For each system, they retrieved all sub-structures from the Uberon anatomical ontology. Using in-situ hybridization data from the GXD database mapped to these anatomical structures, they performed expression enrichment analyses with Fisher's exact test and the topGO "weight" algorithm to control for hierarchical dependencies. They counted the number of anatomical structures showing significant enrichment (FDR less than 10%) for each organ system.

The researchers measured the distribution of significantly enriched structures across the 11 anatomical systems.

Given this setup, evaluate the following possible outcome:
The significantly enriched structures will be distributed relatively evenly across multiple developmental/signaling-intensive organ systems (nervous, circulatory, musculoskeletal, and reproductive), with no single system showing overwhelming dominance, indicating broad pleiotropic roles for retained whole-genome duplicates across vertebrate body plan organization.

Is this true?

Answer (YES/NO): NO